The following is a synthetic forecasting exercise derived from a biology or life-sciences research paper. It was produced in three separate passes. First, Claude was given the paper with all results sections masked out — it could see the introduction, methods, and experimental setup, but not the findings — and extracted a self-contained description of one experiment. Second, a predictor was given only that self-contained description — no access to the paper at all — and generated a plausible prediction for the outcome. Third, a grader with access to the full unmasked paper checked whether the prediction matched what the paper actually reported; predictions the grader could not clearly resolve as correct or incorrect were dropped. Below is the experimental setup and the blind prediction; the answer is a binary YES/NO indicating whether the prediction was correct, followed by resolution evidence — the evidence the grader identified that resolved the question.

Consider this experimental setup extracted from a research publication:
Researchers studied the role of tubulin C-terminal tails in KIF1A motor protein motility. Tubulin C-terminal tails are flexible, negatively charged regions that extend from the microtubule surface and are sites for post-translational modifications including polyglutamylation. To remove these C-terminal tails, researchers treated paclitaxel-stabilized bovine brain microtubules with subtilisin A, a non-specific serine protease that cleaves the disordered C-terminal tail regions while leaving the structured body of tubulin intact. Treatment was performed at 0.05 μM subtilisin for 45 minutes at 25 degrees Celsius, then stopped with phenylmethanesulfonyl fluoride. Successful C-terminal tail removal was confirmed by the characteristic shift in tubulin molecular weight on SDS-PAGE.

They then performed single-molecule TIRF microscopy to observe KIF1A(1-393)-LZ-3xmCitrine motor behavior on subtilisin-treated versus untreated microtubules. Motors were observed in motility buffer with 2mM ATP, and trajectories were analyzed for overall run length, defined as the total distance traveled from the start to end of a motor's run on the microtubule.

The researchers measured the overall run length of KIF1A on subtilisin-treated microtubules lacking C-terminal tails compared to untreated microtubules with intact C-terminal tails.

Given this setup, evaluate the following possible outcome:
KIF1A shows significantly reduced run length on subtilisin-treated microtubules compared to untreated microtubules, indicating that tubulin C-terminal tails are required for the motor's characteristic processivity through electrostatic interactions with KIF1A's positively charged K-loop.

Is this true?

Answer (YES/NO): YES